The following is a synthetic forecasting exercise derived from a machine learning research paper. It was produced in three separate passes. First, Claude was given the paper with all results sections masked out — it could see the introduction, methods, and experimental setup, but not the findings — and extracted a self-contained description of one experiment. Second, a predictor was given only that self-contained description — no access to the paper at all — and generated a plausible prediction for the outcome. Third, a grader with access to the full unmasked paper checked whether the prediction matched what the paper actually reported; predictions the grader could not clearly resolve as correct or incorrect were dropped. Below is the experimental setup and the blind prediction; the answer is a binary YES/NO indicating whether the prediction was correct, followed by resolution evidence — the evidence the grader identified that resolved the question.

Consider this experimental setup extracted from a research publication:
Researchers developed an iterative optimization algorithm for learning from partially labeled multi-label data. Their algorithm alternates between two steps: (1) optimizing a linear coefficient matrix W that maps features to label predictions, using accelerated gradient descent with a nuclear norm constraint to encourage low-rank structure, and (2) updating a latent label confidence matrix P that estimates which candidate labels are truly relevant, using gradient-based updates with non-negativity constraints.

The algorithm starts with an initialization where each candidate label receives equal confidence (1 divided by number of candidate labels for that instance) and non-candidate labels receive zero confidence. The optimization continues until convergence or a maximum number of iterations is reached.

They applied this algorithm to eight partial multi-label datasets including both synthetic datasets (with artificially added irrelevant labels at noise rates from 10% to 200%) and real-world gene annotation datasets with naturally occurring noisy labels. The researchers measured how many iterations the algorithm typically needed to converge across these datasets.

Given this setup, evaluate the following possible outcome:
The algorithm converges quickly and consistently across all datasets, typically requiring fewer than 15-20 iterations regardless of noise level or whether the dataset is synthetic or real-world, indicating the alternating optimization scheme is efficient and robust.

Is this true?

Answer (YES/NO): YES